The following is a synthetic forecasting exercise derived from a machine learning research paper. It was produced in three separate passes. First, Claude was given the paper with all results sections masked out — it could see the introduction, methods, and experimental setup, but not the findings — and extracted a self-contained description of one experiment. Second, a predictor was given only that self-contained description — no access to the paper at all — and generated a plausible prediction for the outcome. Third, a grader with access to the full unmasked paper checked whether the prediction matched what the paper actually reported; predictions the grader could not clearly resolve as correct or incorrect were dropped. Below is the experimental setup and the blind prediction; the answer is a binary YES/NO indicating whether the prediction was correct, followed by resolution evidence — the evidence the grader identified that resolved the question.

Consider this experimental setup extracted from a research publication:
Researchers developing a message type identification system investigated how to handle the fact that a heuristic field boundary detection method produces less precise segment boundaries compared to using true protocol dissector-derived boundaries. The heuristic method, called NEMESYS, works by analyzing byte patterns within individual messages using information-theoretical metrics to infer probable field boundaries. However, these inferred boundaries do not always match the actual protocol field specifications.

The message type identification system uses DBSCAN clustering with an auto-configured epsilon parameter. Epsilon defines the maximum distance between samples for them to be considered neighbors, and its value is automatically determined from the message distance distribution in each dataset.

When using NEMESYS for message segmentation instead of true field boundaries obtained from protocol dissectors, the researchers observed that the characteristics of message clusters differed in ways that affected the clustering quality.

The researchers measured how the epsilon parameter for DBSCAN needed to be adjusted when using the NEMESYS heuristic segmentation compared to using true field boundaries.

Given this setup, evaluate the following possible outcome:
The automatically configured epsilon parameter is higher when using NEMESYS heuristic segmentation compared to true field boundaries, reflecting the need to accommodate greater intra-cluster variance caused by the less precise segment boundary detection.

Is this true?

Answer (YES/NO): NO